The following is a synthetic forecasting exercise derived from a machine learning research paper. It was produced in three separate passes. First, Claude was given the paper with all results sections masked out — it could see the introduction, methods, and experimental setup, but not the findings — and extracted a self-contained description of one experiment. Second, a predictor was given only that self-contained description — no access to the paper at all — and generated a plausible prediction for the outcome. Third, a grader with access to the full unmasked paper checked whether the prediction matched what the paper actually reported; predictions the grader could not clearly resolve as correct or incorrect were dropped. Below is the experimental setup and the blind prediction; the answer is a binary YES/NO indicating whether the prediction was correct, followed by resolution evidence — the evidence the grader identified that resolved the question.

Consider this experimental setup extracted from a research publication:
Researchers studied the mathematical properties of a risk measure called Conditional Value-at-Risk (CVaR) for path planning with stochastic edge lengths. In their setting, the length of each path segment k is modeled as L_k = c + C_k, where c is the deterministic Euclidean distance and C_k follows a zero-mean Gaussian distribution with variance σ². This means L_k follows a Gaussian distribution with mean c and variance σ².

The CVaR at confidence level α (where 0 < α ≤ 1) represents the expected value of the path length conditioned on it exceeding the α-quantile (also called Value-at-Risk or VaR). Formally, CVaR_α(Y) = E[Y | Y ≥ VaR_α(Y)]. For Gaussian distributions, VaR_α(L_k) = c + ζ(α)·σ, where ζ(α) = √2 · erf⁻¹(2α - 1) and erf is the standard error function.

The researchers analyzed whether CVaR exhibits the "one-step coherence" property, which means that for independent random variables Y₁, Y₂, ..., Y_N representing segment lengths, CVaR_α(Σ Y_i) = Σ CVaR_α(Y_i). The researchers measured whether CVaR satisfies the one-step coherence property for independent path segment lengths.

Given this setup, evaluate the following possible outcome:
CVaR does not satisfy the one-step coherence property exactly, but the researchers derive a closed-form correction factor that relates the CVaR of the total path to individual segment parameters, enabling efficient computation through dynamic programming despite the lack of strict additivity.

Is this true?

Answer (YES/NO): NO